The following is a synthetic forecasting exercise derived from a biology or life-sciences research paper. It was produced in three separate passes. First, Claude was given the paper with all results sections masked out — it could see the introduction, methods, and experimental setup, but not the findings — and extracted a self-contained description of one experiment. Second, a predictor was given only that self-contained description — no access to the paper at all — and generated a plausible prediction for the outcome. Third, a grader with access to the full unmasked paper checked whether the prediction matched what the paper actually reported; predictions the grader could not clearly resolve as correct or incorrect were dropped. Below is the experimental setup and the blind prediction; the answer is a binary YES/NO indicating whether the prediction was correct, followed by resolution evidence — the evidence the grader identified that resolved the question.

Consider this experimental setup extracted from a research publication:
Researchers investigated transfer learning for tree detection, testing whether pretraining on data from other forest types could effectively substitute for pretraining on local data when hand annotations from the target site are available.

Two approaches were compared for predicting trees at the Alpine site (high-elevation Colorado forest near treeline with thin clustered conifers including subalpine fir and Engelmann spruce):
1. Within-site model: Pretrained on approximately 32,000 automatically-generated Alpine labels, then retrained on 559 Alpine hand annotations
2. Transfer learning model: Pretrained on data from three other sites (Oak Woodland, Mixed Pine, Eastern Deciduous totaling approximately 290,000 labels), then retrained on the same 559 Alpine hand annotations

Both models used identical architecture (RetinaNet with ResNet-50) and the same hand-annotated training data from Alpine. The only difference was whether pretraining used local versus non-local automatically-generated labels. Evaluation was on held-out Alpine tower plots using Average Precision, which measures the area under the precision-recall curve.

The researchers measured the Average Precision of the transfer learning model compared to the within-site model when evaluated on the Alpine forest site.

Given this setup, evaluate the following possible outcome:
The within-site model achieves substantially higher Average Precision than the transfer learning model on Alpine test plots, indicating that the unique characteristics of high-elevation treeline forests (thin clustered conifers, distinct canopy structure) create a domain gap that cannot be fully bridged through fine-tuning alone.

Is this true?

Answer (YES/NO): NO